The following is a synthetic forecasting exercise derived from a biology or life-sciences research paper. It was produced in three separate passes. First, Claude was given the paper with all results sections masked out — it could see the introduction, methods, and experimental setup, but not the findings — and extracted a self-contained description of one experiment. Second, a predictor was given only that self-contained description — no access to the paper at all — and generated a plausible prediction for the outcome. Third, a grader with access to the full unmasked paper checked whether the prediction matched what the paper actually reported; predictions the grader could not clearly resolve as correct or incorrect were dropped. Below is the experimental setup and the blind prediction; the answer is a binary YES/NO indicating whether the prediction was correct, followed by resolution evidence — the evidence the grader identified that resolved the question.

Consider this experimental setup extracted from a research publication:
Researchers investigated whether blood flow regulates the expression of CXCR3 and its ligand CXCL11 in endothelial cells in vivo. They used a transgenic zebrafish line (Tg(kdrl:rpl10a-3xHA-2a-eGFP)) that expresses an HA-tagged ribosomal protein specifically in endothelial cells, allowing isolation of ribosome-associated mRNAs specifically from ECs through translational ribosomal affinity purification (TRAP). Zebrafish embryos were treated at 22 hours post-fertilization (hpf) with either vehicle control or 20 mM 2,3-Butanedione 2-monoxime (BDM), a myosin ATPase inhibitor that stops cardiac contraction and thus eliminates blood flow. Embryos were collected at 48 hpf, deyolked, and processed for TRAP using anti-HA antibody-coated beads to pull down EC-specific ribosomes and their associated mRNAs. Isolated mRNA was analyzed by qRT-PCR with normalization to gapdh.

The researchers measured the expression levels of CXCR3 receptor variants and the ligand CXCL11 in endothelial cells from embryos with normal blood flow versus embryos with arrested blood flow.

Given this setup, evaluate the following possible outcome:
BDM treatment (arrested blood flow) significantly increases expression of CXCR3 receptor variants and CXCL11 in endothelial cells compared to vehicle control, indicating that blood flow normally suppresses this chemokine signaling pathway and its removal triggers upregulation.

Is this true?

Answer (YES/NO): YES